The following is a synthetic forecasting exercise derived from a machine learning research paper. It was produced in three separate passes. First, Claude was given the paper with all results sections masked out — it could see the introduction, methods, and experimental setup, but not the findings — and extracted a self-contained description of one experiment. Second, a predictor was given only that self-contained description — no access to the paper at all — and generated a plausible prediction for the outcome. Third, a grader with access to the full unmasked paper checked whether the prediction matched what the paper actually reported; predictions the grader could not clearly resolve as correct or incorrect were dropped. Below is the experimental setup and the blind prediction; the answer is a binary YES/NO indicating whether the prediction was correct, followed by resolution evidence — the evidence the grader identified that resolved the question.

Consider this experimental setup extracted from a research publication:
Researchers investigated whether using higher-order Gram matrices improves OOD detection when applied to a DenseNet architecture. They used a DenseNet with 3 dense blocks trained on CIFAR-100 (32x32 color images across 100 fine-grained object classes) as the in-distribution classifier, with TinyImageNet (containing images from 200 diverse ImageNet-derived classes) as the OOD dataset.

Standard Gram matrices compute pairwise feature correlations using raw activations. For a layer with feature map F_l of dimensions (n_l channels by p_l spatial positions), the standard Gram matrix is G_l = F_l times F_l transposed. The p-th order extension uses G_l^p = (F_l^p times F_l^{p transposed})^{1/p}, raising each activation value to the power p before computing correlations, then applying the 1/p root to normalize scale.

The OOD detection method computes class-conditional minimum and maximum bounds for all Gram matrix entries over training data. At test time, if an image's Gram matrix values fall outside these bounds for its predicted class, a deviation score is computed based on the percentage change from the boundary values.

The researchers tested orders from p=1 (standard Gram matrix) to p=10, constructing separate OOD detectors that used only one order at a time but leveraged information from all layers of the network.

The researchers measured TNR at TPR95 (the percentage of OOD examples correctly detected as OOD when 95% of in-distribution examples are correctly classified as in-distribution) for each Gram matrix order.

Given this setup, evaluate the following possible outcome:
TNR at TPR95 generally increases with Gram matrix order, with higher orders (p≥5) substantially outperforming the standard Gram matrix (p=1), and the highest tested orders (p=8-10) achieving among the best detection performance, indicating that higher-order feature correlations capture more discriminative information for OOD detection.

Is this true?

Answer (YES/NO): YES